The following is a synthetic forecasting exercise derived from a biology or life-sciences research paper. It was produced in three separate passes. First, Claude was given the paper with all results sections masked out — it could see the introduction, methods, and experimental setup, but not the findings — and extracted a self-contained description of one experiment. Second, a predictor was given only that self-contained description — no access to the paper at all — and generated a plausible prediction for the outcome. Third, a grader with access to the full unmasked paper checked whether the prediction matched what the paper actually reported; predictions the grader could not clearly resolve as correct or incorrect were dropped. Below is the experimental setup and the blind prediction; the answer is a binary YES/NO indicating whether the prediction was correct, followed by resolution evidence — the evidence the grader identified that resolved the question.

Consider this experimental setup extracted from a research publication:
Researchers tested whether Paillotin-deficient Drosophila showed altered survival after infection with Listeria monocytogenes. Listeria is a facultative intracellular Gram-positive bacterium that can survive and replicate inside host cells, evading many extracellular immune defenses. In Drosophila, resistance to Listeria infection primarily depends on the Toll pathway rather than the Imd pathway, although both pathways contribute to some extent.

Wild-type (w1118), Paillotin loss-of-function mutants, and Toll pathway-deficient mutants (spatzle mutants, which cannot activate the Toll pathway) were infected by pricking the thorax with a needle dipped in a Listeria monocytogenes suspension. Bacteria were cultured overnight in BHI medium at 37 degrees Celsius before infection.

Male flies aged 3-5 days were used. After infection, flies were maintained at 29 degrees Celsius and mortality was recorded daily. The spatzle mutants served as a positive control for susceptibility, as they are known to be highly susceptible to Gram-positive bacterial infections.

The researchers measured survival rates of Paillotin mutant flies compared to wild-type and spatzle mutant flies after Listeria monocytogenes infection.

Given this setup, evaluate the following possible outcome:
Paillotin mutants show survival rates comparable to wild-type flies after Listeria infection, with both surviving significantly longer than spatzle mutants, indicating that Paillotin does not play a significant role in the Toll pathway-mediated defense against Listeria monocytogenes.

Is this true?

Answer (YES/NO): YES